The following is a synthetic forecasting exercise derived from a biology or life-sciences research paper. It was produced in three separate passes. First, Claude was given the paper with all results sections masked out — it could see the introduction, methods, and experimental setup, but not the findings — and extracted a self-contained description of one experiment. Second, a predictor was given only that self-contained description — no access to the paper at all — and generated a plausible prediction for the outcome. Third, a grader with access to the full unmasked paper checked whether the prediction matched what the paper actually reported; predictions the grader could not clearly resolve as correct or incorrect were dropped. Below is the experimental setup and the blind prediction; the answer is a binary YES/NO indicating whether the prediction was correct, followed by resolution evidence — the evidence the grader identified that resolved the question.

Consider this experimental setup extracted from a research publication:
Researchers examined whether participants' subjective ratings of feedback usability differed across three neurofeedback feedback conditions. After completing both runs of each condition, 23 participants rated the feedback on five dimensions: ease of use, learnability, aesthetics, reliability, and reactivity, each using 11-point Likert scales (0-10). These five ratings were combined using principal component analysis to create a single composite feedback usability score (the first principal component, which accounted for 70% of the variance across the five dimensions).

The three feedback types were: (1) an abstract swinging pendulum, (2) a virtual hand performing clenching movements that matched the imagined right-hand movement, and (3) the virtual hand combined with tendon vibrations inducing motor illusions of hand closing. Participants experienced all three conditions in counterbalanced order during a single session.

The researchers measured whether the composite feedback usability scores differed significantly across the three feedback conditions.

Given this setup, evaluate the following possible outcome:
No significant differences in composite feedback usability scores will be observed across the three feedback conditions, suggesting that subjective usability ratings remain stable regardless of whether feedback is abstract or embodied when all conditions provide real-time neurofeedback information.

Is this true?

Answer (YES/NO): YES